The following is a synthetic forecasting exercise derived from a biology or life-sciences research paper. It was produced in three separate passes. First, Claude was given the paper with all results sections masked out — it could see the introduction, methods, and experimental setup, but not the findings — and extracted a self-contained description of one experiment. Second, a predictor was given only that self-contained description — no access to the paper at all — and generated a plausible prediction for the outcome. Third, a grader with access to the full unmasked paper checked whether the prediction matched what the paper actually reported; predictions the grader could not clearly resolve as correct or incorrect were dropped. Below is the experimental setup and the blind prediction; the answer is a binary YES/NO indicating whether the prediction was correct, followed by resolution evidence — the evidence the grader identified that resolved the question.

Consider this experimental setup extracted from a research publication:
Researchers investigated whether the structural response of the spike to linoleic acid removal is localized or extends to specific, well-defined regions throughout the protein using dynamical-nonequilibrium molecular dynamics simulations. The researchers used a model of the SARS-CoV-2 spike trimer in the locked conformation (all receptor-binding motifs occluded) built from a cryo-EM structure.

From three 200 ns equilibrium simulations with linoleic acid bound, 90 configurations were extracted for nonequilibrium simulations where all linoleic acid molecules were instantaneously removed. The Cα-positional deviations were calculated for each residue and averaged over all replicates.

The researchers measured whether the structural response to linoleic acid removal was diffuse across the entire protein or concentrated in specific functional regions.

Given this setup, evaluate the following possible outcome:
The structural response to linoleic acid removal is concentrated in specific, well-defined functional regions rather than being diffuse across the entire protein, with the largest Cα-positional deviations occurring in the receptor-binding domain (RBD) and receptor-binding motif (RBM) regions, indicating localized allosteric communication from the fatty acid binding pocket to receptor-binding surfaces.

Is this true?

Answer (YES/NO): NO